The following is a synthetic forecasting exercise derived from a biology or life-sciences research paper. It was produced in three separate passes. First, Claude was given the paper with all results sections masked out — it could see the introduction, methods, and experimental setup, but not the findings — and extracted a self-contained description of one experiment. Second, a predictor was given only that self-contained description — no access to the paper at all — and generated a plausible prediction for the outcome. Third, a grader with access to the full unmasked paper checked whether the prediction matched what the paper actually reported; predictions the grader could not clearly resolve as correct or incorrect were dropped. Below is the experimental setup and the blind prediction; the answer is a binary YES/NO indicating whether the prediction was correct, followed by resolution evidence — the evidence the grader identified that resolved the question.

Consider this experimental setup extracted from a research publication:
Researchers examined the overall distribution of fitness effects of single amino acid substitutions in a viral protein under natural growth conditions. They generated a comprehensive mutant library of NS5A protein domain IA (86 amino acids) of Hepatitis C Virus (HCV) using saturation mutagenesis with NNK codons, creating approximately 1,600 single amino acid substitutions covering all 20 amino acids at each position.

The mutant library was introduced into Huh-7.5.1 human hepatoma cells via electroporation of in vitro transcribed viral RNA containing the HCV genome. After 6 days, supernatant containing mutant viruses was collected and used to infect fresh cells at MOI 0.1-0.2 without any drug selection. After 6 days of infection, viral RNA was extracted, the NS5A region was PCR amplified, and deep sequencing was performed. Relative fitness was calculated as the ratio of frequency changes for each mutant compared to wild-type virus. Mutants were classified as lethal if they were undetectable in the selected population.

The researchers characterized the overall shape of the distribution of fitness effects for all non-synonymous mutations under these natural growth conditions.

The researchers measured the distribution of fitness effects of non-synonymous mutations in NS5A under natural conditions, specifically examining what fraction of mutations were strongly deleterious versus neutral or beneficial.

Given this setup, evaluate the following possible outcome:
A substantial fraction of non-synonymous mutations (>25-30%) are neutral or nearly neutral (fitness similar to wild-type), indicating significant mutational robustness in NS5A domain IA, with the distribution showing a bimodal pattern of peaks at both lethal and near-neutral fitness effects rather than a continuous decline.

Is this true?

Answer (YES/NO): NO